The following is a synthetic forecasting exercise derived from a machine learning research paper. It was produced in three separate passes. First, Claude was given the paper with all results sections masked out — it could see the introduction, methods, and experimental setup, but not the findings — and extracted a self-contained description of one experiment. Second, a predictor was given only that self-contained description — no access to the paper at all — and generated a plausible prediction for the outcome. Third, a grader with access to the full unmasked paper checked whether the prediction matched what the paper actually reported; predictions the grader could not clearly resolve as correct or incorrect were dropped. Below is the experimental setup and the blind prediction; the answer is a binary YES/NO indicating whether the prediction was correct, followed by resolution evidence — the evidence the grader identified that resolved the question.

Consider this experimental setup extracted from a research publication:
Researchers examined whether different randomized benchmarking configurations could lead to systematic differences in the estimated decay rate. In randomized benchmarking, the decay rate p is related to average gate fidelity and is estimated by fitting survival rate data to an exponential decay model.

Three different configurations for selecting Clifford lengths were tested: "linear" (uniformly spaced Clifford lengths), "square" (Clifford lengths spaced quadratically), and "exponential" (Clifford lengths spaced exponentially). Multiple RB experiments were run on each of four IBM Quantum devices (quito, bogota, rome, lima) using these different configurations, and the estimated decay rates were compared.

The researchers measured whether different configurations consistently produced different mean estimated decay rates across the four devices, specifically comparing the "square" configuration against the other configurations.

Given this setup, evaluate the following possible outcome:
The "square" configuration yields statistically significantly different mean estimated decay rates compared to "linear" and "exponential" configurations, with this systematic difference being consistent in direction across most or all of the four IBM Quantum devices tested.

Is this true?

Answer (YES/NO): NO